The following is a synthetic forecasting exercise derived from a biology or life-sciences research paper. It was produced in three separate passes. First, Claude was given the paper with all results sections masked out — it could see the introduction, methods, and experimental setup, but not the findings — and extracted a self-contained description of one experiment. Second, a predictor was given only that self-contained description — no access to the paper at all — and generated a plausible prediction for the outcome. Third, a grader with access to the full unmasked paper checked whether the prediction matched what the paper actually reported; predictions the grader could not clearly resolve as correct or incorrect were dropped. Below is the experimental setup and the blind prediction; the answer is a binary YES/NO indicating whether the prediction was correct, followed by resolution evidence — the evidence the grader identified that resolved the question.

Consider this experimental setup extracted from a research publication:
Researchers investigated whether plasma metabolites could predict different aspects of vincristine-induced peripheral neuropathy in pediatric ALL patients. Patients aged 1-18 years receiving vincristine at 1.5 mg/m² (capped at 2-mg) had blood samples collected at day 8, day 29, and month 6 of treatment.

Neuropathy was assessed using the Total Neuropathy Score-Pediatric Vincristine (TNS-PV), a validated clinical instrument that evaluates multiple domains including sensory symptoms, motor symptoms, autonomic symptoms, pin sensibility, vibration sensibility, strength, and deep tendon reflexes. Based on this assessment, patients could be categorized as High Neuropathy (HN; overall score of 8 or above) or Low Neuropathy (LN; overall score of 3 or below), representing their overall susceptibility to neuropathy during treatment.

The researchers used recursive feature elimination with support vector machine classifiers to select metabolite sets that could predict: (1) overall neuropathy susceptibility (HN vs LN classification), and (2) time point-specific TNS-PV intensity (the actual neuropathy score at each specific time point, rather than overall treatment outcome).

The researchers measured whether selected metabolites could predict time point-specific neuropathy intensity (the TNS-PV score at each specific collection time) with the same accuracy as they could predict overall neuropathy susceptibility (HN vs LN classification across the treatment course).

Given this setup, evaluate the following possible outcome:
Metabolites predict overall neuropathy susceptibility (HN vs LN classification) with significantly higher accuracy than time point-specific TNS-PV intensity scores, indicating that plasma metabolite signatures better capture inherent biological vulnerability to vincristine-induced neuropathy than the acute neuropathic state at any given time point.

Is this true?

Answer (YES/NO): YES